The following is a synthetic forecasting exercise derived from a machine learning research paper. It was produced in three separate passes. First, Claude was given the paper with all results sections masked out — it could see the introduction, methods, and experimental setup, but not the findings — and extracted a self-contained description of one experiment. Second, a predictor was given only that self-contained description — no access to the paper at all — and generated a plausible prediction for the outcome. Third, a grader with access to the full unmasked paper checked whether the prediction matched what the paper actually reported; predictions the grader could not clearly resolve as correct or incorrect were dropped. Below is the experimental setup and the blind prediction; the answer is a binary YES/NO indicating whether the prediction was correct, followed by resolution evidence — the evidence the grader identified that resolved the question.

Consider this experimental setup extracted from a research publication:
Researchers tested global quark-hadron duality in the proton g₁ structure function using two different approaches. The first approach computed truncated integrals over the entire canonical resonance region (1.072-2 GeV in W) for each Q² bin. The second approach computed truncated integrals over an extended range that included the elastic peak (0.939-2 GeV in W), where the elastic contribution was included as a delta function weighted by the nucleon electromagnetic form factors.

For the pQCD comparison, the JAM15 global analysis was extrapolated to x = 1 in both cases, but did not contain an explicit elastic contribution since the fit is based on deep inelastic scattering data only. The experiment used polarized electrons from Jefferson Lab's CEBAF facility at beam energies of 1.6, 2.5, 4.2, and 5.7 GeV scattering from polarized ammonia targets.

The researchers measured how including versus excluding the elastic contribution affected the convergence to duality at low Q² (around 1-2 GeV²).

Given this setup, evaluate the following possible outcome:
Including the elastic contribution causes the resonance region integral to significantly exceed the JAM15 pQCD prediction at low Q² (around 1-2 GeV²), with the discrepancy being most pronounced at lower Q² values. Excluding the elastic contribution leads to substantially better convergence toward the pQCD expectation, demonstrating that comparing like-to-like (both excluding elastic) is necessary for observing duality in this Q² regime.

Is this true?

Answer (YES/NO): NO